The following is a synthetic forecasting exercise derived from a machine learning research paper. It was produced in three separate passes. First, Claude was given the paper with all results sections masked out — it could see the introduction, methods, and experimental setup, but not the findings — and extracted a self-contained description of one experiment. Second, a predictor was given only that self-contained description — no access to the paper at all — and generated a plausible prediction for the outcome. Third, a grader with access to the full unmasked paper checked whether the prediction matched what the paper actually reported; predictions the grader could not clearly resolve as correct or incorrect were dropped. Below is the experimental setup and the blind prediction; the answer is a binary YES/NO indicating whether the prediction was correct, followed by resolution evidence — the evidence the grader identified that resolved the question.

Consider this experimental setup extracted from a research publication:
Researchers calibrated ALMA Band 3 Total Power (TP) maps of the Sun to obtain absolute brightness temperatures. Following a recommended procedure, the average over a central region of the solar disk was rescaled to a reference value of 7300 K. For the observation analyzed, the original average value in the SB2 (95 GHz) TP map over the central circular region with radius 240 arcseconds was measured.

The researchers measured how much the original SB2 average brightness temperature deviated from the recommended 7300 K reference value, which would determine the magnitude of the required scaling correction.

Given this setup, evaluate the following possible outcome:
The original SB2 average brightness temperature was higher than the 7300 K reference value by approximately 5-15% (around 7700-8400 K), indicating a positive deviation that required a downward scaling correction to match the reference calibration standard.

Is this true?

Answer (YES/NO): NO